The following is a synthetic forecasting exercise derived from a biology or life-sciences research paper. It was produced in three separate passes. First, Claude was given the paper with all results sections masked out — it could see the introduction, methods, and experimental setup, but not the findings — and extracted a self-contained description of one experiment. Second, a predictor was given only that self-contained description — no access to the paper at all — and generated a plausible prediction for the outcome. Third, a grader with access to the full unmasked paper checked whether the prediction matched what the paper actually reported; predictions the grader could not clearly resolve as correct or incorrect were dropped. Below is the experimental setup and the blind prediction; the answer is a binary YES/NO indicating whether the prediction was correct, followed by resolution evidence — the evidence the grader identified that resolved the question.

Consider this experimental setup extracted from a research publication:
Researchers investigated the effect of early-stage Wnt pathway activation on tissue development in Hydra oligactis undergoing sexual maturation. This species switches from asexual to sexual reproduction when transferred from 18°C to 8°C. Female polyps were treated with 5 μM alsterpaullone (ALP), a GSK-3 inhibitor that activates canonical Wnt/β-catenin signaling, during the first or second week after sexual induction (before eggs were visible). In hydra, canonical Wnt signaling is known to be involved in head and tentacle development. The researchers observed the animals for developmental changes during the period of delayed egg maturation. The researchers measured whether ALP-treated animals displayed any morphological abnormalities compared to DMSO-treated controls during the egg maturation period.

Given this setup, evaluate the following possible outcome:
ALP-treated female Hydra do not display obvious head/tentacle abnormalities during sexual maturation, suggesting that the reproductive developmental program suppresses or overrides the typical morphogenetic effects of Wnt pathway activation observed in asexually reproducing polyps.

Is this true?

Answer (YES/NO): NO